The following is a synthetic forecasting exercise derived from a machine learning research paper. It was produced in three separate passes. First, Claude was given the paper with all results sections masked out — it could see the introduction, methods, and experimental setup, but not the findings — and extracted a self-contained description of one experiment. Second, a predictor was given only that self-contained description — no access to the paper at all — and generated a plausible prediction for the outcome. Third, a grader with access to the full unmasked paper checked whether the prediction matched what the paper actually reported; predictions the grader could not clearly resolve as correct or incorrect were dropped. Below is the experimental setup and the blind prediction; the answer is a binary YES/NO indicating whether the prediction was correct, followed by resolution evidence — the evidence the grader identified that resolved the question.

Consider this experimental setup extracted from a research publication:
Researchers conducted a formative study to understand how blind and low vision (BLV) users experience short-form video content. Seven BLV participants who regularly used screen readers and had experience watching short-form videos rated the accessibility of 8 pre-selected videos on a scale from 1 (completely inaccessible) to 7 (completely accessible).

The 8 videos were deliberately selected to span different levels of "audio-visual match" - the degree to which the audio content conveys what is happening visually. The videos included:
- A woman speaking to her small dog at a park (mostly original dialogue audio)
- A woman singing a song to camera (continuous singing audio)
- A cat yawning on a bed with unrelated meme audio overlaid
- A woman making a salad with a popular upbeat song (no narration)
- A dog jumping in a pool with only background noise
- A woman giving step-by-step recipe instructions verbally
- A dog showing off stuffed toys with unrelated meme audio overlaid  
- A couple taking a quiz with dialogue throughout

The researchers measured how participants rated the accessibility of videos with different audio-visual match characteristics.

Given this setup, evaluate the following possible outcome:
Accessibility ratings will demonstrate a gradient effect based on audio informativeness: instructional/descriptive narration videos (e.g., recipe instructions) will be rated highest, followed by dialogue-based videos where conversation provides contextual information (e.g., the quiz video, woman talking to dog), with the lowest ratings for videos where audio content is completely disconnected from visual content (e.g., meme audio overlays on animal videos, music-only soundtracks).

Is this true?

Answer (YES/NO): NO